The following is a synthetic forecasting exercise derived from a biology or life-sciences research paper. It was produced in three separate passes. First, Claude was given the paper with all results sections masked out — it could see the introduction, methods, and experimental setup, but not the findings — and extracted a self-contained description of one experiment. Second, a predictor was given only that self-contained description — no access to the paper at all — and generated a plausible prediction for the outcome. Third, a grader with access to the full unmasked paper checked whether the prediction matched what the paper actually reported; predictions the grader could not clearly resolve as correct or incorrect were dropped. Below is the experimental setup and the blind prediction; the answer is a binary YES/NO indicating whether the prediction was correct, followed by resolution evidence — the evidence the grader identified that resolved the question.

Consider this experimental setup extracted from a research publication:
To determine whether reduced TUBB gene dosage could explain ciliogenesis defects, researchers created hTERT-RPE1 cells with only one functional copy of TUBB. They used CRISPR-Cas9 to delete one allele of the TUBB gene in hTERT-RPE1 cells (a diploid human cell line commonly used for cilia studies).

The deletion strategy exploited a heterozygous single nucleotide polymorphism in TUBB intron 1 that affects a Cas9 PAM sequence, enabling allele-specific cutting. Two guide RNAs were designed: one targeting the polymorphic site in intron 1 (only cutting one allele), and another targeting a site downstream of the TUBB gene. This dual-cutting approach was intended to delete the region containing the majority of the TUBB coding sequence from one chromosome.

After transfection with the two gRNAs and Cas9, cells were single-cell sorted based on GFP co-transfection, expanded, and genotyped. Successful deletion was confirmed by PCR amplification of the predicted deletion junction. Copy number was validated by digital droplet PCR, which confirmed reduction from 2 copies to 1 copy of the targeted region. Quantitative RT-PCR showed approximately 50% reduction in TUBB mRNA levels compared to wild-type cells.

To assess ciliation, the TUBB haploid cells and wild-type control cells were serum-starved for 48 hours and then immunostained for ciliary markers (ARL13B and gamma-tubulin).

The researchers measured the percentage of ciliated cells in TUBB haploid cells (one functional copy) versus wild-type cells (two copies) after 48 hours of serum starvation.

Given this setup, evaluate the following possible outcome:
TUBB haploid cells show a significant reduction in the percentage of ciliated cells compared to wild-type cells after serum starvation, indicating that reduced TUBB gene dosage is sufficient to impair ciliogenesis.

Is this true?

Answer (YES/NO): NO